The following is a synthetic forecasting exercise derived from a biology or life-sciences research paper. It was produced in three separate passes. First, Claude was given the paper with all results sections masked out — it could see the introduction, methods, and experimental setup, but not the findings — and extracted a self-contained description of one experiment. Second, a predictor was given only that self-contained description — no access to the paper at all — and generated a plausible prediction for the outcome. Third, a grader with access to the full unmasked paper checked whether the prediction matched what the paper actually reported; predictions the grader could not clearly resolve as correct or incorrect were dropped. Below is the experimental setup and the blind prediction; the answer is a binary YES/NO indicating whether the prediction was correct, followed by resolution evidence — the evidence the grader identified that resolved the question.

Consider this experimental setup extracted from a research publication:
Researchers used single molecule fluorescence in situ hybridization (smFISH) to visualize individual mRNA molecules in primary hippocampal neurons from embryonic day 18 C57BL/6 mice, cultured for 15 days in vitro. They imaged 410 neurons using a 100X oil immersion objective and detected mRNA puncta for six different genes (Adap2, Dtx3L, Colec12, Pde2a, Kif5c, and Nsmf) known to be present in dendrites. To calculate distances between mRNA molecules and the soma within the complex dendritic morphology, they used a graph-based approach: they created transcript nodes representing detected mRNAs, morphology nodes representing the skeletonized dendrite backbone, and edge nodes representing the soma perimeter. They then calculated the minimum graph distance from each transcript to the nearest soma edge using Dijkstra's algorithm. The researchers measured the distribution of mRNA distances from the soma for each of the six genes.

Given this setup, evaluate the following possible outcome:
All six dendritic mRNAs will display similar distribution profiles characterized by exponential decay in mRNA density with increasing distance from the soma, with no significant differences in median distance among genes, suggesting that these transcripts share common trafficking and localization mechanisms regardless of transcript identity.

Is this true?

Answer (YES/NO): NO